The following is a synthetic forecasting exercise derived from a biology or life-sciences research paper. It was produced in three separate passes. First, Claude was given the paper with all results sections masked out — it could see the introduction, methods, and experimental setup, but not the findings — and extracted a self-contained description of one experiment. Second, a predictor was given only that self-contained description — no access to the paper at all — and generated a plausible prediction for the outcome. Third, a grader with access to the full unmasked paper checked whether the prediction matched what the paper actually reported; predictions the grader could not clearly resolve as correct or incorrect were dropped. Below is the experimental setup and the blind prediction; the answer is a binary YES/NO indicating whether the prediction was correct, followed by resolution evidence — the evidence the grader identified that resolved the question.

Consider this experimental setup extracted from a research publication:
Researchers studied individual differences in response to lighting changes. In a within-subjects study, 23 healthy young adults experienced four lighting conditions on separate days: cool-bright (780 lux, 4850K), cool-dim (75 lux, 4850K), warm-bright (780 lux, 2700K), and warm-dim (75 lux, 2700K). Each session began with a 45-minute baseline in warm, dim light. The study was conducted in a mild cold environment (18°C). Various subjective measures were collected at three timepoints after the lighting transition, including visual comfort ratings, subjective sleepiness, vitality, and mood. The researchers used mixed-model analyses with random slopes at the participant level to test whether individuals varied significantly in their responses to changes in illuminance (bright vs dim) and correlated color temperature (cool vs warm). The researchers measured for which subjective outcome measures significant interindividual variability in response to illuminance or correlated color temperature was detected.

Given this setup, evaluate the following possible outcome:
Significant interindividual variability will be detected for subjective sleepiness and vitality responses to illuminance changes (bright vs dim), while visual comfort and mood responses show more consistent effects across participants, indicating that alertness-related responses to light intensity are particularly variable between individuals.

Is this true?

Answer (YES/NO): NO